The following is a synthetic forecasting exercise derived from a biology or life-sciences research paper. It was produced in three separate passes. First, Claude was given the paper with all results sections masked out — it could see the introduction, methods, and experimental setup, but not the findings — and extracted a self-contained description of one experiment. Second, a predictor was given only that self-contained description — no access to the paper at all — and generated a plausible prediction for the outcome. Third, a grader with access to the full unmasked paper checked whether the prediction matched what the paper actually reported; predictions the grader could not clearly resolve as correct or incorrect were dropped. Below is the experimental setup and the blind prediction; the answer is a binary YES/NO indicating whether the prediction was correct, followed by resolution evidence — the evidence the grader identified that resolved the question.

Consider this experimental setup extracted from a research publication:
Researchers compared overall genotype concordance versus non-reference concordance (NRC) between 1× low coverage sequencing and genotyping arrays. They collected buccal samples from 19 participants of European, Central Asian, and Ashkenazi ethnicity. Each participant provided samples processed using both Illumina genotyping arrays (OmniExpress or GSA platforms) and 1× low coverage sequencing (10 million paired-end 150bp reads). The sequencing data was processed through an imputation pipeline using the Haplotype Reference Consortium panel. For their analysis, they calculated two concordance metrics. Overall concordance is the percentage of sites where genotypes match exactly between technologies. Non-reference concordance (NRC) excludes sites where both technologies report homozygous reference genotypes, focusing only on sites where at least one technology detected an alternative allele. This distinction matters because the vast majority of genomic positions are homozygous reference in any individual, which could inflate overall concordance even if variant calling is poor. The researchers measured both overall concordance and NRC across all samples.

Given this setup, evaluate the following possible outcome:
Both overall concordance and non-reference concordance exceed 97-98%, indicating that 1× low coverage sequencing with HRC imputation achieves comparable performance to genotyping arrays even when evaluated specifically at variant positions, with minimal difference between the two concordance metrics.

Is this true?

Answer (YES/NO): NO